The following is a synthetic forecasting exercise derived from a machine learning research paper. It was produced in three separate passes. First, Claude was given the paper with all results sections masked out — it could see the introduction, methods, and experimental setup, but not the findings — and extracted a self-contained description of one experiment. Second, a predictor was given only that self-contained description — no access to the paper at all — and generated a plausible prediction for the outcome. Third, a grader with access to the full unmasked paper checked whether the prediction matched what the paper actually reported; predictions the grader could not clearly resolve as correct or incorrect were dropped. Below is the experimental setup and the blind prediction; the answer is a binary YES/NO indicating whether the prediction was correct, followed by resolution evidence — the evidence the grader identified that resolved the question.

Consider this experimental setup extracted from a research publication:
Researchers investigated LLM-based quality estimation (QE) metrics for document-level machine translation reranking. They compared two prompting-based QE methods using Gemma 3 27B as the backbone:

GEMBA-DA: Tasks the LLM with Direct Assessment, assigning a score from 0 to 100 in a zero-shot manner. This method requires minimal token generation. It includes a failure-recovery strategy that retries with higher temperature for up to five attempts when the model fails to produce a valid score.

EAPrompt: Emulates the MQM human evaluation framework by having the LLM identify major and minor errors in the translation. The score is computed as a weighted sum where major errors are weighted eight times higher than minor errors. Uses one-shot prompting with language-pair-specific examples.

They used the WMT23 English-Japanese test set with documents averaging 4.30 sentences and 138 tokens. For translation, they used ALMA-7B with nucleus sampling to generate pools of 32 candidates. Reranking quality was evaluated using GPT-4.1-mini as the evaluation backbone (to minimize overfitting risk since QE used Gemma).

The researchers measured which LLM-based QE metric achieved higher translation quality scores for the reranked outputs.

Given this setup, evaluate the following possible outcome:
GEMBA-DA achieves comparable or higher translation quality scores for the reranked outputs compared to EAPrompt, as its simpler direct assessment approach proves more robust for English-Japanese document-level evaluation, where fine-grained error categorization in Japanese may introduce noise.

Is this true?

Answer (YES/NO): YES